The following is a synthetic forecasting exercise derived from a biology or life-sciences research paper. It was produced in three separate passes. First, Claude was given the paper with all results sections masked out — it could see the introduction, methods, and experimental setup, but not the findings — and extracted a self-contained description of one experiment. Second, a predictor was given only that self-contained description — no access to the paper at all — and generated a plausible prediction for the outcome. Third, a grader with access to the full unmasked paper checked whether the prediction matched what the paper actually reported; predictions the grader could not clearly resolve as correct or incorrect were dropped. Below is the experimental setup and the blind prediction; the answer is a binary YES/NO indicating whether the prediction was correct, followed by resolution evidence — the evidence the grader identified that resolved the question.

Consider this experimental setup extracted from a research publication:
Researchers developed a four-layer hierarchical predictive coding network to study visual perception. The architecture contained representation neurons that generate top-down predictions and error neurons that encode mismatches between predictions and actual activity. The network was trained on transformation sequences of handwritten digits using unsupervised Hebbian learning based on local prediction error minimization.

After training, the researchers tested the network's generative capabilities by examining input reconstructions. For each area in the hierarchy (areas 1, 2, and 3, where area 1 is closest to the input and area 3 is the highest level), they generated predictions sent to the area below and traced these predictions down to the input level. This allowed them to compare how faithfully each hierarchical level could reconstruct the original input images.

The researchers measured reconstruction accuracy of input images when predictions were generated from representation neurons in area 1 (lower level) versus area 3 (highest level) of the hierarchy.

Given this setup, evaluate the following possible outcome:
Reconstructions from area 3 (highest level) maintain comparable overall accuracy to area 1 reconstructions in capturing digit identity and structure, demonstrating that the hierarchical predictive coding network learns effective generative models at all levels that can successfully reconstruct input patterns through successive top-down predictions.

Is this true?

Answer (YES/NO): NO